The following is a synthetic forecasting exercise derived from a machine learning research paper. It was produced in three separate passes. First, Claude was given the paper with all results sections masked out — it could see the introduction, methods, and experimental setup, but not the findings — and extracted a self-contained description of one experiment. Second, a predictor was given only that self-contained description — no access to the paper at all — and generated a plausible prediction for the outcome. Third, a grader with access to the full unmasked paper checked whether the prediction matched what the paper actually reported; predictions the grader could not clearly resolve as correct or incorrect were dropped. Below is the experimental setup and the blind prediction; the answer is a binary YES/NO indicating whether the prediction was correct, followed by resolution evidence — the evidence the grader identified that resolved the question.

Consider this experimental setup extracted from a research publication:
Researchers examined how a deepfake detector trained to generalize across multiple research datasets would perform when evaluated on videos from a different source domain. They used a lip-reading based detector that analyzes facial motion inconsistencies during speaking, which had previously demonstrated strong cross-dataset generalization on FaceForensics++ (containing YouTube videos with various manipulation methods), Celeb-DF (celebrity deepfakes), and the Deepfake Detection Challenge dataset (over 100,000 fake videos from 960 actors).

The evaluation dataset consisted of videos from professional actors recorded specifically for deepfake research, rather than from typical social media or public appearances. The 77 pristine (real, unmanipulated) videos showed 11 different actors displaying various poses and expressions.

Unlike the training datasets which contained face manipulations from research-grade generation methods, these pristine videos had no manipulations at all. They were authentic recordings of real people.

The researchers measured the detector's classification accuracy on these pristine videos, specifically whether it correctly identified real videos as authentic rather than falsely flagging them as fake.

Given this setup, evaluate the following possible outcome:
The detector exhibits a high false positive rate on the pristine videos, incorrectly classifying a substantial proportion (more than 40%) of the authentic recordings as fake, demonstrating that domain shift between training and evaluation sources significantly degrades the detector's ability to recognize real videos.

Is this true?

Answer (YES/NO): NO